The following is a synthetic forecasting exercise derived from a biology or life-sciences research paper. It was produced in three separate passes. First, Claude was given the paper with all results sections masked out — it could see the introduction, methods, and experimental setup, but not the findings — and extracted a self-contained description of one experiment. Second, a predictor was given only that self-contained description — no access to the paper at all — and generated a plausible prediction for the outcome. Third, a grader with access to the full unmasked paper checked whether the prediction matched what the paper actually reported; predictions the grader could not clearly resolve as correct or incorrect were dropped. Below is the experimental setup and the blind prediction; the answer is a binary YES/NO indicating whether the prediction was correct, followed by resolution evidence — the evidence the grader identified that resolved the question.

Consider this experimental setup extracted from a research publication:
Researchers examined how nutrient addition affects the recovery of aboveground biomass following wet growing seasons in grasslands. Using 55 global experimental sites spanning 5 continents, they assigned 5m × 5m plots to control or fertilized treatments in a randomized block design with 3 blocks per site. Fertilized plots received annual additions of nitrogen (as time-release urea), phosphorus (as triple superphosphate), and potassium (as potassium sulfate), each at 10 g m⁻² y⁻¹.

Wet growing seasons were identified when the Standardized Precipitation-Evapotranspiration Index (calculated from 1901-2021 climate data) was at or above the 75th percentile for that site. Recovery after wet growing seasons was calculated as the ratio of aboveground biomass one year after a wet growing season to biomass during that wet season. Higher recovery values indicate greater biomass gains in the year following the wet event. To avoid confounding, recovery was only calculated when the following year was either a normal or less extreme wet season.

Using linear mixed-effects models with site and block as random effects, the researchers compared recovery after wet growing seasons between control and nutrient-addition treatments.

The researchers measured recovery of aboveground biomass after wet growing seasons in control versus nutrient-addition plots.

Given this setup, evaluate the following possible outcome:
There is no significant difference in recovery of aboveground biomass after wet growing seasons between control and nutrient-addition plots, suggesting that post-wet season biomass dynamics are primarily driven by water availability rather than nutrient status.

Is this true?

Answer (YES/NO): YES